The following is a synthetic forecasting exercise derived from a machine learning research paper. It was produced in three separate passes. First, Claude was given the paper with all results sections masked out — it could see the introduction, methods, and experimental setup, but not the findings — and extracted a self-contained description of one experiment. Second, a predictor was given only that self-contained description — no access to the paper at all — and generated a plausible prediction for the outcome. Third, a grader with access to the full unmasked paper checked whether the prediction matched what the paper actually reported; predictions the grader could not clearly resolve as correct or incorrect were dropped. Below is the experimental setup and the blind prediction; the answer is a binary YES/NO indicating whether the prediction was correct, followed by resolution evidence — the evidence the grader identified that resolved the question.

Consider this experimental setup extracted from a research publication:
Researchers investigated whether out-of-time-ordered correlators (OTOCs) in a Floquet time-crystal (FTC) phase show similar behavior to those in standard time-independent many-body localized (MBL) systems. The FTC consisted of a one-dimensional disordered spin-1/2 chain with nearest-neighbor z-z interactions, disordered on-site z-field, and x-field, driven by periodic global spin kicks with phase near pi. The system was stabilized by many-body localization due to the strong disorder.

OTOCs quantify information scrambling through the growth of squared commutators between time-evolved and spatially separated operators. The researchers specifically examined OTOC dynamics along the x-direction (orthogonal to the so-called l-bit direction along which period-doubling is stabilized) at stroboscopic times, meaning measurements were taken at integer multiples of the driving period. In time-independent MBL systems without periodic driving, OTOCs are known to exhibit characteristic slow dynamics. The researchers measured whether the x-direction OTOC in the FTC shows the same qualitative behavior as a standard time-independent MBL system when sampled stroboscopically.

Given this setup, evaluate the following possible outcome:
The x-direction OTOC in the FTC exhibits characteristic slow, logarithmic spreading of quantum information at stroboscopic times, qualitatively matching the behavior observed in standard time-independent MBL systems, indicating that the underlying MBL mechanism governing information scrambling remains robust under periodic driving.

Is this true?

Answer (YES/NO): YES